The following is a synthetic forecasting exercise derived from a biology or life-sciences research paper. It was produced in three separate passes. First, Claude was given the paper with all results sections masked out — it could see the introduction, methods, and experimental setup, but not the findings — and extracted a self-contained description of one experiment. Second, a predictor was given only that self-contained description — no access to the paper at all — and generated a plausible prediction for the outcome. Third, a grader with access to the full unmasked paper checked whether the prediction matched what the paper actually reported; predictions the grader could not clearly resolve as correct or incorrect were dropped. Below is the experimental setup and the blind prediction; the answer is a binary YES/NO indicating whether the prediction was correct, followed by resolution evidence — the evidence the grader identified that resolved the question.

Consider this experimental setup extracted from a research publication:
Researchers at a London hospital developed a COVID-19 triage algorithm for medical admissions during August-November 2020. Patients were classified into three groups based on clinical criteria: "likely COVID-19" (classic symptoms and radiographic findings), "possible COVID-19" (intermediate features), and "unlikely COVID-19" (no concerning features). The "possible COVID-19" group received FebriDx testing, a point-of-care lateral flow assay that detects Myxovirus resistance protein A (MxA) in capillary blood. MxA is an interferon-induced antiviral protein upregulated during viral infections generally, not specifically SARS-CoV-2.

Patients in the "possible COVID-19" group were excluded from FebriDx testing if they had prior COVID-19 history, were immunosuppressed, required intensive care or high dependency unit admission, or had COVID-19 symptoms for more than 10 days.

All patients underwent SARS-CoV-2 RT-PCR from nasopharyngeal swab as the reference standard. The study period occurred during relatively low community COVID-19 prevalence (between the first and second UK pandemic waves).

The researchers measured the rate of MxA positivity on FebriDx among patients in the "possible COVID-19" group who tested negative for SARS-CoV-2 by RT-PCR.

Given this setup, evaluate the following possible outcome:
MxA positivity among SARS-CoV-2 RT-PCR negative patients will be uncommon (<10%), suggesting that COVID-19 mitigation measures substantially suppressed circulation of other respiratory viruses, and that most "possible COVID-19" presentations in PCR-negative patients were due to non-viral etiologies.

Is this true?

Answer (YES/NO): YES